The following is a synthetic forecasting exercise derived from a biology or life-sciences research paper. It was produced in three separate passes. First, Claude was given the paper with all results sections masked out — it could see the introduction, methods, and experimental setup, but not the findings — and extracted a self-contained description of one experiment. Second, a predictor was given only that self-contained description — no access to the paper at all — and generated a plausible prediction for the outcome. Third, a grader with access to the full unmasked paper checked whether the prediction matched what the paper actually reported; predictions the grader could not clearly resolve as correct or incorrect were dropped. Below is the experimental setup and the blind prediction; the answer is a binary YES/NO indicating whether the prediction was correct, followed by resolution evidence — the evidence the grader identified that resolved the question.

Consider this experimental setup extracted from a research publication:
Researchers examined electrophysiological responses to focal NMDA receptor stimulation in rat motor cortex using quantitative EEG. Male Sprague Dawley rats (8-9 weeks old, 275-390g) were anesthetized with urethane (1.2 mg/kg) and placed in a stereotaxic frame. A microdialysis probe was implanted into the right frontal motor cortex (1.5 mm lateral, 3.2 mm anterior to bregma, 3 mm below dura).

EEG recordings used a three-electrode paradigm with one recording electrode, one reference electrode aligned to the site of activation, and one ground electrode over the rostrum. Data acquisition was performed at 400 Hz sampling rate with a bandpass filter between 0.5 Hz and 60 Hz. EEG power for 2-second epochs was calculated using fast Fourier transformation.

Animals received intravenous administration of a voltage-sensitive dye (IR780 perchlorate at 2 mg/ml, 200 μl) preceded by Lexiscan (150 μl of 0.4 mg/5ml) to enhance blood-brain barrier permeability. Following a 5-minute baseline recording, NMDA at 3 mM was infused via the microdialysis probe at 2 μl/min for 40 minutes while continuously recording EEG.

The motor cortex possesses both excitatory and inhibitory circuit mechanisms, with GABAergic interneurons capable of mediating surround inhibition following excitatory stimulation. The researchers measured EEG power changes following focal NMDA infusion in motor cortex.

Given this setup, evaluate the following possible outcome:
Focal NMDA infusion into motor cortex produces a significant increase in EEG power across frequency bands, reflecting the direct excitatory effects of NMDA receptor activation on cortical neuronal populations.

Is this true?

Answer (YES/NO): NO